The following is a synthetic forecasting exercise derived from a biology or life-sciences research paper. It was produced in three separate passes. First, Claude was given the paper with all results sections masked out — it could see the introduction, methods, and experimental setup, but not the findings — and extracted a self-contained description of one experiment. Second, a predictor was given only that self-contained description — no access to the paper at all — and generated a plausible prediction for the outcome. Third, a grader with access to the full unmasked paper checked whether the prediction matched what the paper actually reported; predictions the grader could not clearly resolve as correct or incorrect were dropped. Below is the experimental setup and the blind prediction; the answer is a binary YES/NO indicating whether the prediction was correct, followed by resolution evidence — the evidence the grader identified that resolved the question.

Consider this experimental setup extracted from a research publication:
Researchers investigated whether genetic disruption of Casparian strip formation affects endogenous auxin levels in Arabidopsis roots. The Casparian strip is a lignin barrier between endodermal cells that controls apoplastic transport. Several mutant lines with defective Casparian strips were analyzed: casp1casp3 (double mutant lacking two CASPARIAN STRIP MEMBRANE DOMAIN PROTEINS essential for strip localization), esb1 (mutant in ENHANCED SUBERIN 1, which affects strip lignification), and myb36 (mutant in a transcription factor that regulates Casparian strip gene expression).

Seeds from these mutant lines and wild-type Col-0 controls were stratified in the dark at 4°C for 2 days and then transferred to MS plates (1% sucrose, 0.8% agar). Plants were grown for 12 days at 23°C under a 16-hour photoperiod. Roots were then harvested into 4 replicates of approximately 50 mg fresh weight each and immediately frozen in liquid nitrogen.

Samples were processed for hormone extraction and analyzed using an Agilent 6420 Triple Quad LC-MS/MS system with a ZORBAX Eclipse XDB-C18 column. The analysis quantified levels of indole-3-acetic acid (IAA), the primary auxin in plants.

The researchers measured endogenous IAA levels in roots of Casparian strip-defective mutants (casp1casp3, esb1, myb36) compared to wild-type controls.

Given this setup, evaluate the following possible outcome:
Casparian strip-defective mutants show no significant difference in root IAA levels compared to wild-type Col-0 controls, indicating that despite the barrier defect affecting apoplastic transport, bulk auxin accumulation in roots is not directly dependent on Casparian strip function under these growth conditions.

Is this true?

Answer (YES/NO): NO